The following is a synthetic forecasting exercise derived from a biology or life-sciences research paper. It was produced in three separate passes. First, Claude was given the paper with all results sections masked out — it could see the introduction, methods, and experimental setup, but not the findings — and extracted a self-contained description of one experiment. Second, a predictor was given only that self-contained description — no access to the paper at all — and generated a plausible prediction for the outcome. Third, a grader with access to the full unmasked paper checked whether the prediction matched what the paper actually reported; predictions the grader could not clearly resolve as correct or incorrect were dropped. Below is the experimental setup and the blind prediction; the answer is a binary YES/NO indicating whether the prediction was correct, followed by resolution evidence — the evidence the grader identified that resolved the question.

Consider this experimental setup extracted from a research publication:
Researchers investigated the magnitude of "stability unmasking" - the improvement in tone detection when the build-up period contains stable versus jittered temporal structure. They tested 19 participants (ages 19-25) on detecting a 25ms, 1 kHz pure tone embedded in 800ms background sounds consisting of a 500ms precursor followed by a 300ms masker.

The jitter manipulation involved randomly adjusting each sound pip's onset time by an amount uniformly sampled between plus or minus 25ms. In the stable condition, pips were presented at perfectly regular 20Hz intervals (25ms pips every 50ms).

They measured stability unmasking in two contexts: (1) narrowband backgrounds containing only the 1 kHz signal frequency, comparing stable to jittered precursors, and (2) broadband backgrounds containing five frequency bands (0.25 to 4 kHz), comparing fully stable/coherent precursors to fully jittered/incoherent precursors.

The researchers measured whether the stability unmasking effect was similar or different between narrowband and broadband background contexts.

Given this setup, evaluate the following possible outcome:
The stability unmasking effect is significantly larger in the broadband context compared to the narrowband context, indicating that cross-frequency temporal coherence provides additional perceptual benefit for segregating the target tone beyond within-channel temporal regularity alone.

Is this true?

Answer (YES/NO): NO